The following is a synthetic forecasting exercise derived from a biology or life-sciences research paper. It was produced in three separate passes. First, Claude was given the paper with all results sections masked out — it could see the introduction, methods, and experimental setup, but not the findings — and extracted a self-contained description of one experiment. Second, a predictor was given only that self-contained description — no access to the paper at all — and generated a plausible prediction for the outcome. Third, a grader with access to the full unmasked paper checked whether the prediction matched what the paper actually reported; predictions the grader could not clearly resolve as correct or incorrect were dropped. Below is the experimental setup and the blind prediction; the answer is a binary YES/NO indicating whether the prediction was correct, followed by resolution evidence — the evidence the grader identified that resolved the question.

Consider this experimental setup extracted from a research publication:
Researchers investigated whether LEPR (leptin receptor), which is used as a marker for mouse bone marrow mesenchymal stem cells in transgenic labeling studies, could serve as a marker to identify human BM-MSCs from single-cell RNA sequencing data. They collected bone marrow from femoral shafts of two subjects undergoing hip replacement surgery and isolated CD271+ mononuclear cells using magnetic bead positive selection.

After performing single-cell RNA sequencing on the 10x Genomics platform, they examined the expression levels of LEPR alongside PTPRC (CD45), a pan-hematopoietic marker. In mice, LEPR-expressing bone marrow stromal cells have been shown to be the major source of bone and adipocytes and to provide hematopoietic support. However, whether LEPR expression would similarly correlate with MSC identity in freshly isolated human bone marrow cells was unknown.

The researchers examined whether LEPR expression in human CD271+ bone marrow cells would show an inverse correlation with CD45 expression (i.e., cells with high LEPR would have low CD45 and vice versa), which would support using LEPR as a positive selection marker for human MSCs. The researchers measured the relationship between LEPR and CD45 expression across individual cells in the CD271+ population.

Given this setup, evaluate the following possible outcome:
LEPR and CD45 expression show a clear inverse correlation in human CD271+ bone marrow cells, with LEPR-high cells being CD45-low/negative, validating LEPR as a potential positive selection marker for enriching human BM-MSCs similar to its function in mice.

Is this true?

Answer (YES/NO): YES